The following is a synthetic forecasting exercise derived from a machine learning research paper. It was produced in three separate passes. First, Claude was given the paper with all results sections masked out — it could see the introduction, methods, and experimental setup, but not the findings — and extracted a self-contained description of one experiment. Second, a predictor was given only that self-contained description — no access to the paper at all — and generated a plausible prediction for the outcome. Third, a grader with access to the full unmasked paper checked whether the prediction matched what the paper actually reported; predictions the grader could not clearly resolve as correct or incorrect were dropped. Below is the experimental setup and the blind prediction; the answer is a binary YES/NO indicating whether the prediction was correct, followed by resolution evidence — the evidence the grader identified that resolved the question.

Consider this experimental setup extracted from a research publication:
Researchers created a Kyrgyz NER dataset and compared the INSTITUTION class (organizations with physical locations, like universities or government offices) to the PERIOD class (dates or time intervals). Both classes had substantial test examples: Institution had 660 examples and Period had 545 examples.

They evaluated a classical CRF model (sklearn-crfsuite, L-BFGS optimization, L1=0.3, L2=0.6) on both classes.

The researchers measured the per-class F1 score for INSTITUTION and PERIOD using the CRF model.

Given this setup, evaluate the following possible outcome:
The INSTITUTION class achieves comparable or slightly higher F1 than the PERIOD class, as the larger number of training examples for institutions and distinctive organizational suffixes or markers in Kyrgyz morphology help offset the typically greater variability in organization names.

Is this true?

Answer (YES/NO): NO